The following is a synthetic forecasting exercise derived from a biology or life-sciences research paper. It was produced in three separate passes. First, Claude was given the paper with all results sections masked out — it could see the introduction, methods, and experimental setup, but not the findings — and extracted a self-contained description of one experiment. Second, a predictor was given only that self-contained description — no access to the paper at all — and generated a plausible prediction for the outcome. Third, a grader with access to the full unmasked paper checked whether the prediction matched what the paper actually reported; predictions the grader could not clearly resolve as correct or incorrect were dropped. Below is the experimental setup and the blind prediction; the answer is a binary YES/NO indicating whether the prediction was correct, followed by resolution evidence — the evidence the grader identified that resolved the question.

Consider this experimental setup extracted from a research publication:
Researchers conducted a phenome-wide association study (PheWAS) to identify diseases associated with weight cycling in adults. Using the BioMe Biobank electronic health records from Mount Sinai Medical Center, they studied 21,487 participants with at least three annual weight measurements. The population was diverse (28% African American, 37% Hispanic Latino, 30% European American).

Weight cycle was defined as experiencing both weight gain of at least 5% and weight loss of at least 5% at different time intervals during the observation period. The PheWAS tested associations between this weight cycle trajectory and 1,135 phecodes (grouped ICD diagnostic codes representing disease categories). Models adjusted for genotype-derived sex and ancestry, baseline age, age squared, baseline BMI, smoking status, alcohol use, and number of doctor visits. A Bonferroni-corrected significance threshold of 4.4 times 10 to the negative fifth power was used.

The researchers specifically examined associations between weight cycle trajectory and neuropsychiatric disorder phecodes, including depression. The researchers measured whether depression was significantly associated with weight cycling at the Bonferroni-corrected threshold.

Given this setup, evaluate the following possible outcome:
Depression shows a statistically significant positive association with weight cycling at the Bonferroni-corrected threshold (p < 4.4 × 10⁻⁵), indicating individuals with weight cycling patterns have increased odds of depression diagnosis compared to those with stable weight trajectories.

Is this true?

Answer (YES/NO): YES